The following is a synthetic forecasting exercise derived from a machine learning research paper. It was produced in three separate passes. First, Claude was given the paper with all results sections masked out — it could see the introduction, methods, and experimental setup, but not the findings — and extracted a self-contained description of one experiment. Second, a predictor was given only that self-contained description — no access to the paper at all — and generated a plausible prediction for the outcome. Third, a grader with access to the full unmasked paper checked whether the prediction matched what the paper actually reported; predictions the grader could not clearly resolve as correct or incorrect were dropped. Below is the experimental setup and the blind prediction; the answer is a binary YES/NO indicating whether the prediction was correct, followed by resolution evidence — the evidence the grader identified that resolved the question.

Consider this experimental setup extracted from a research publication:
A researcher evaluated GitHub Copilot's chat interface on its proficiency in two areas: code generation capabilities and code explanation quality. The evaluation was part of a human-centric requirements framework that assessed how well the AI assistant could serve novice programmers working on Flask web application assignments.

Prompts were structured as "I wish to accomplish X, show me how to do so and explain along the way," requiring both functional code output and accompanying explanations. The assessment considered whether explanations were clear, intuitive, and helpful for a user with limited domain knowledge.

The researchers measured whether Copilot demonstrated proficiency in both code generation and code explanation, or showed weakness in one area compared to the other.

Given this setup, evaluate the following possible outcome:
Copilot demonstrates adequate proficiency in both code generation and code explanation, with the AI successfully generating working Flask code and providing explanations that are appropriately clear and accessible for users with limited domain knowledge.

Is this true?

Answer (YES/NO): NO